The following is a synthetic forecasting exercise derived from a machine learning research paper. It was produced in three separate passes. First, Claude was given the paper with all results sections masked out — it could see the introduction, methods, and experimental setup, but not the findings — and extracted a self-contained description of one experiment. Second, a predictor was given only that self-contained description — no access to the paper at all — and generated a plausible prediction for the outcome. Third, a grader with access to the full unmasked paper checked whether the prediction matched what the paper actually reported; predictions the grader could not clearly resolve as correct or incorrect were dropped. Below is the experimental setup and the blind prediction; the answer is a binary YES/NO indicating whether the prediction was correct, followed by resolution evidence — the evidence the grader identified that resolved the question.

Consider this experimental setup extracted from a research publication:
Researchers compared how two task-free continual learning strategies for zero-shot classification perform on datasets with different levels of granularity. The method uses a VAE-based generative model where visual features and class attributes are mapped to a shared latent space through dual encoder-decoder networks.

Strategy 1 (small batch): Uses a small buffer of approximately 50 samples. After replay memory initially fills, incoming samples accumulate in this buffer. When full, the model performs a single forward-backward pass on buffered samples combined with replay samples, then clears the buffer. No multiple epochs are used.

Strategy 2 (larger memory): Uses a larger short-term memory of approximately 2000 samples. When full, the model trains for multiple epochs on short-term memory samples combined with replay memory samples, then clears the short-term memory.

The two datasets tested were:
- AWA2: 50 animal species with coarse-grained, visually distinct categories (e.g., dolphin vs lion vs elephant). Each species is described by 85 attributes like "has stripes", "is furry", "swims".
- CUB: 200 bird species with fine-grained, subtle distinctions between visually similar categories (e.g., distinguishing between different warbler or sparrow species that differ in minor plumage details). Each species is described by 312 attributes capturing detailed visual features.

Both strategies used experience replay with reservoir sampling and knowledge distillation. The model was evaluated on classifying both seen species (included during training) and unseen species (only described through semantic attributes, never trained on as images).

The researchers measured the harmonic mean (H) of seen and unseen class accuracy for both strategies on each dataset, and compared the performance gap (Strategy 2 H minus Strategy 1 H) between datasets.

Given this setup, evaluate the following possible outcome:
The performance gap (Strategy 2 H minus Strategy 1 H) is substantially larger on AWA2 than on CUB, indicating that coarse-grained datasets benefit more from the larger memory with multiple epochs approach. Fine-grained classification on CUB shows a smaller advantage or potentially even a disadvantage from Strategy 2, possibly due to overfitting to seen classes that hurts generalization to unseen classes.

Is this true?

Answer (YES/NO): YES